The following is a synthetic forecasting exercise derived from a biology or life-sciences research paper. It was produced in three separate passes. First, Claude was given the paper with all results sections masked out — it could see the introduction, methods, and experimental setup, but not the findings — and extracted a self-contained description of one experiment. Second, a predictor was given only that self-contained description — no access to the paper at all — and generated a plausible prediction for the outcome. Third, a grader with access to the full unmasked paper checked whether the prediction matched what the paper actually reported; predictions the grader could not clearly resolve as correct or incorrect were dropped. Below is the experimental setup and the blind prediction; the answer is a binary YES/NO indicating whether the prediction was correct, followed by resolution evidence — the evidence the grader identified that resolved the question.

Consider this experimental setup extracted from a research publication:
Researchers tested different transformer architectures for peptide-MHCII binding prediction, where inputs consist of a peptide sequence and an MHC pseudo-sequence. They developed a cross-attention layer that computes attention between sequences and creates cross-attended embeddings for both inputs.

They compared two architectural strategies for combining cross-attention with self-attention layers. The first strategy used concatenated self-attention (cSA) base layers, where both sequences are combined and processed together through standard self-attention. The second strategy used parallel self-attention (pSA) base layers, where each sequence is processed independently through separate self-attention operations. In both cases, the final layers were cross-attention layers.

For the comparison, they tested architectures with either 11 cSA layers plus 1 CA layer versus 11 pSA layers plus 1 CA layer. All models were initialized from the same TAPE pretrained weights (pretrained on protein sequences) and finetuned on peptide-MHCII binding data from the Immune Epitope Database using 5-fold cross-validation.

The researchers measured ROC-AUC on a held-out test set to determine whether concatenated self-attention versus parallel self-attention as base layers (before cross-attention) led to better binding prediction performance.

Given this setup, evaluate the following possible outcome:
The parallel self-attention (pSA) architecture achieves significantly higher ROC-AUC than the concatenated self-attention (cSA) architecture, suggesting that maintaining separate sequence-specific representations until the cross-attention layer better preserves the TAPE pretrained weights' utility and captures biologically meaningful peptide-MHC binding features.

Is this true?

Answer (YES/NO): NO